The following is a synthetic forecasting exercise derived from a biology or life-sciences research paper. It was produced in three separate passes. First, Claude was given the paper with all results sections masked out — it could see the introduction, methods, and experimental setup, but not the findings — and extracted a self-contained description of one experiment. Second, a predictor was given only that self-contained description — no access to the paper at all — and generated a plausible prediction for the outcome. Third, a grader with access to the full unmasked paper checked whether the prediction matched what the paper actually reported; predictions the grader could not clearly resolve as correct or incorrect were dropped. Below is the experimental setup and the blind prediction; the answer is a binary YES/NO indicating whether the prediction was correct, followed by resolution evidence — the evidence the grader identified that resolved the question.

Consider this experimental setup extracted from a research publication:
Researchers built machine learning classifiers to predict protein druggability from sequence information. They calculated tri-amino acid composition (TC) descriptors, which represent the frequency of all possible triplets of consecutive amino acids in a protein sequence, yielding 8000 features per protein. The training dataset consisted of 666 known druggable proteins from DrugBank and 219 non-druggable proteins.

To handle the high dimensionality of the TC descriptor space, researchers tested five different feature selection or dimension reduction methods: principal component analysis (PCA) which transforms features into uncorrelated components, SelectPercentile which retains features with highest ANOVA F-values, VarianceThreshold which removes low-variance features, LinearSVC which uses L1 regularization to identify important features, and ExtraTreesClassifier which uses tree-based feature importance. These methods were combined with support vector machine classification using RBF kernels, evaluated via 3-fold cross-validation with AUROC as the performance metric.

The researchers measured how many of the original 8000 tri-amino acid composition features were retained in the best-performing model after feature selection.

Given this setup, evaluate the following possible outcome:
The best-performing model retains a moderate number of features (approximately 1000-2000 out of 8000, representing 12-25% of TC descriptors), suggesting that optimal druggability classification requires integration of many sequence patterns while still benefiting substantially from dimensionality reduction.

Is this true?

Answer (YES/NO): NO